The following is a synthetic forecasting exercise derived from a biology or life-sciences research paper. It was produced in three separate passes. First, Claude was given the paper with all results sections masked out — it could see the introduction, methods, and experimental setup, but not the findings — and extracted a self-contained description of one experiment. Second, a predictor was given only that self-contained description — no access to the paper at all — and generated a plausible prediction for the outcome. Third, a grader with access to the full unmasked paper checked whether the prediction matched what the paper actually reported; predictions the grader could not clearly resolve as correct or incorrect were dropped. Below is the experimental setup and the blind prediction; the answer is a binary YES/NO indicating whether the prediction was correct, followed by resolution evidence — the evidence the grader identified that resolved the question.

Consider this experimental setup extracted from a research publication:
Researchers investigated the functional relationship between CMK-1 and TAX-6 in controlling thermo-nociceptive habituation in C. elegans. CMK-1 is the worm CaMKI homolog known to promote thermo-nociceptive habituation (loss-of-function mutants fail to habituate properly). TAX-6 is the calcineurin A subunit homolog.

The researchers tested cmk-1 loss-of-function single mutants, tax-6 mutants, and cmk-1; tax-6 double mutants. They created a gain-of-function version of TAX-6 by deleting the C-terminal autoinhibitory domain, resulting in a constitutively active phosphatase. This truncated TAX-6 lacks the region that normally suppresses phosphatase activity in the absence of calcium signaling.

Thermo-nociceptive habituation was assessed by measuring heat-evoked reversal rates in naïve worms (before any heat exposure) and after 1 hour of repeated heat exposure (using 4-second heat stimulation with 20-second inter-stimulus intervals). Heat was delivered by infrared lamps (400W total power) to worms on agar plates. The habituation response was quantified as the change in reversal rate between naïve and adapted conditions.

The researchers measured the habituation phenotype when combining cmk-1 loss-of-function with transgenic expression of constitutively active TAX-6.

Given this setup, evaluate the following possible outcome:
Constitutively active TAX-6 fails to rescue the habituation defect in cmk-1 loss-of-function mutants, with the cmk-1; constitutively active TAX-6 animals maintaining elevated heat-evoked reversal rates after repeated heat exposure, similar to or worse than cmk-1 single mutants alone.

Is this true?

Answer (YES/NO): NO